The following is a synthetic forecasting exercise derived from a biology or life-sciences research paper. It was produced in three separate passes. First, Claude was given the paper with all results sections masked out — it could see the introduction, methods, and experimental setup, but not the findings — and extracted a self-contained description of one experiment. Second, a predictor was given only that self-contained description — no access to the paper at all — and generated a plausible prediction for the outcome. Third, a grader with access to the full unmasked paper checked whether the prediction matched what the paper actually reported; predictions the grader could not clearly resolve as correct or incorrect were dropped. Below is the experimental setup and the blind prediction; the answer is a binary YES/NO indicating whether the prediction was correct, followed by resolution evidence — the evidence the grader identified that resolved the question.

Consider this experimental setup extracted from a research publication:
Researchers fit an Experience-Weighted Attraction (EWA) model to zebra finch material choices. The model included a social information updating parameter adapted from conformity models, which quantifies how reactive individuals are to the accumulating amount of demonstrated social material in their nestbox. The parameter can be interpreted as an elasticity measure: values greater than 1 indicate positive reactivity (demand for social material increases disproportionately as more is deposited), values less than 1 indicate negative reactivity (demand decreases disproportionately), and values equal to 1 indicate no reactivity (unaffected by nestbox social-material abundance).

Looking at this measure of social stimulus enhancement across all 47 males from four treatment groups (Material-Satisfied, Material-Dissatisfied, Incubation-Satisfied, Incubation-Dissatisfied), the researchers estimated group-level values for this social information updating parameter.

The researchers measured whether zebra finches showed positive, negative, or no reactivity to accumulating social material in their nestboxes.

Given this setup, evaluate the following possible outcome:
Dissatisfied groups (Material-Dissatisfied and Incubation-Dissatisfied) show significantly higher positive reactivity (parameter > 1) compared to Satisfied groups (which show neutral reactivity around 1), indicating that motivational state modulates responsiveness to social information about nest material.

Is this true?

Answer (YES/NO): NO